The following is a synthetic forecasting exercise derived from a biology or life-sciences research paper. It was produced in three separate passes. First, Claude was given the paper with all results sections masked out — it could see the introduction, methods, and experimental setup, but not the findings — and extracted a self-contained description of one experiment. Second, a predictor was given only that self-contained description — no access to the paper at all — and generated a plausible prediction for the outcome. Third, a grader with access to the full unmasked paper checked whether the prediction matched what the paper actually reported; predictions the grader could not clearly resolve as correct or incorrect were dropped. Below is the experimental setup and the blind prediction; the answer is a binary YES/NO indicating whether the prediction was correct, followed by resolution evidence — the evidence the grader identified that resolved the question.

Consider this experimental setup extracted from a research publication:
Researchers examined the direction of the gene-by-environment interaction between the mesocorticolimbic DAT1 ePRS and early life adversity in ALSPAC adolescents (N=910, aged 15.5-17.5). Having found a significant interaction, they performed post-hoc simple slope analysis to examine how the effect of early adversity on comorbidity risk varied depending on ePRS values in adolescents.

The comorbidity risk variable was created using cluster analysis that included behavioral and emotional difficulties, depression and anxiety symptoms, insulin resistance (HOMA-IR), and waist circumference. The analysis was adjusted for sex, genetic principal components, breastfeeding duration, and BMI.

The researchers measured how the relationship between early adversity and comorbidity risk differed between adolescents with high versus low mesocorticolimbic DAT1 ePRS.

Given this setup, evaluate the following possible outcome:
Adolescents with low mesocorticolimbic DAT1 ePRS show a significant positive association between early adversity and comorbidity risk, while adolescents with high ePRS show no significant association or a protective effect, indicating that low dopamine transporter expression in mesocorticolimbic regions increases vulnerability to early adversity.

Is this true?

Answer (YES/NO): NO